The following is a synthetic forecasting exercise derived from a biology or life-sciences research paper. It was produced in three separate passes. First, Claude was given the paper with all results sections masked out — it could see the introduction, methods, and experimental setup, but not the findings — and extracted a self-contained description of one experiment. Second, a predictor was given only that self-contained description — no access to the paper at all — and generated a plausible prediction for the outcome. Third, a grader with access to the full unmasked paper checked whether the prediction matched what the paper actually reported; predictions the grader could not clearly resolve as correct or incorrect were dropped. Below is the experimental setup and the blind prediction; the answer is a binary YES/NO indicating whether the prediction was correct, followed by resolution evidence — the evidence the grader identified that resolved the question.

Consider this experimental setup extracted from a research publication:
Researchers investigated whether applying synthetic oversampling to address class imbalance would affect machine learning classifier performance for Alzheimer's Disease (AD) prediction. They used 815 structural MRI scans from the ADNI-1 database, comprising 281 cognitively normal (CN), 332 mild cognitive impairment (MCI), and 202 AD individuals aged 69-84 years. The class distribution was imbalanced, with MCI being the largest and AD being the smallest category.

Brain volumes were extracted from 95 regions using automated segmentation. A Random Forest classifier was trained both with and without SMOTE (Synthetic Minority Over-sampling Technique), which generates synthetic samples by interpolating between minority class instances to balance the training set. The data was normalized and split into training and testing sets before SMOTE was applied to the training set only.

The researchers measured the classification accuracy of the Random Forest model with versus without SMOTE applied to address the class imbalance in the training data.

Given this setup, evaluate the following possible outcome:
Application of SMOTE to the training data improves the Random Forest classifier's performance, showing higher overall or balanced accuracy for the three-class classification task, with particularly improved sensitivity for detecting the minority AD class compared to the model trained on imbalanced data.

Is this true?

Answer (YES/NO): NO